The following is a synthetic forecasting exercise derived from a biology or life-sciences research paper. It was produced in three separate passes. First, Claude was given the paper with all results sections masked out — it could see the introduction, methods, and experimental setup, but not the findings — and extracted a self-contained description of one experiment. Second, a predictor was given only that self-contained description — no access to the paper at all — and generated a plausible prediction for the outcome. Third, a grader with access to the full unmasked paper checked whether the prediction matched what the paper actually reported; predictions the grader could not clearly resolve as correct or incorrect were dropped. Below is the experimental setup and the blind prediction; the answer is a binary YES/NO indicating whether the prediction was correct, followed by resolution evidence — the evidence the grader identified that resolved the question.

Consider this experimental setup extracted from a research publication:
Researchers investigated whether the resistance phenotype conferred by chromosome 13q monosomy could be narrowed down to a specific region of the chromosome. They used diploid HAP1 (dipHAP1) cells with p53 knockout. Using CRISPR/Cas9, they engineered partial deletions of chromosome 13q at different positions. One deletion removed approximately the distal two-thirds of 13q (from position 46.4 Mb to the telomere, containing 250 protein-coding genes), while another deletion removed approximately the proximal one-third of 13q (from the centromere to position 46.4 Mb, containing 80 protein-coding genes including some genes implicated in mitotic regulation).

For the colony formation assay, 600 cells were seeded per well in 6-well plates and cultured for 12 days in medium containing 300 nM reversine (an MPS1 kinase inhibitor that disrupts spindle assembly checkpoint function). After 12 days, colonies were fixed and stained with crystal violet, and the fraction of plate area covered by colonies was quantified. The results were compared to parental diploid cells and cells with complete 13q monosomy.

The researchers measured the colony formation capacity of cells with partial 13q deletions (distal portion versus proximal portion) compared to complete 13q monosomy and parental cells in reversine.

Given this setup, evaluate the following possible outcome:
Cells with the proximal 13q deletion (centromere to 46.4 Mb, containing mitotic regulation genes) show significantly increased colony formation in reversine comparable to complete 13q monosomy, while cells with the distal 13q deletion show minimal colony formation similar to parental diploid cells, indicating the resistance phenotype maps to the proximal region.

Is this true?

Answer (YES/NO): NO